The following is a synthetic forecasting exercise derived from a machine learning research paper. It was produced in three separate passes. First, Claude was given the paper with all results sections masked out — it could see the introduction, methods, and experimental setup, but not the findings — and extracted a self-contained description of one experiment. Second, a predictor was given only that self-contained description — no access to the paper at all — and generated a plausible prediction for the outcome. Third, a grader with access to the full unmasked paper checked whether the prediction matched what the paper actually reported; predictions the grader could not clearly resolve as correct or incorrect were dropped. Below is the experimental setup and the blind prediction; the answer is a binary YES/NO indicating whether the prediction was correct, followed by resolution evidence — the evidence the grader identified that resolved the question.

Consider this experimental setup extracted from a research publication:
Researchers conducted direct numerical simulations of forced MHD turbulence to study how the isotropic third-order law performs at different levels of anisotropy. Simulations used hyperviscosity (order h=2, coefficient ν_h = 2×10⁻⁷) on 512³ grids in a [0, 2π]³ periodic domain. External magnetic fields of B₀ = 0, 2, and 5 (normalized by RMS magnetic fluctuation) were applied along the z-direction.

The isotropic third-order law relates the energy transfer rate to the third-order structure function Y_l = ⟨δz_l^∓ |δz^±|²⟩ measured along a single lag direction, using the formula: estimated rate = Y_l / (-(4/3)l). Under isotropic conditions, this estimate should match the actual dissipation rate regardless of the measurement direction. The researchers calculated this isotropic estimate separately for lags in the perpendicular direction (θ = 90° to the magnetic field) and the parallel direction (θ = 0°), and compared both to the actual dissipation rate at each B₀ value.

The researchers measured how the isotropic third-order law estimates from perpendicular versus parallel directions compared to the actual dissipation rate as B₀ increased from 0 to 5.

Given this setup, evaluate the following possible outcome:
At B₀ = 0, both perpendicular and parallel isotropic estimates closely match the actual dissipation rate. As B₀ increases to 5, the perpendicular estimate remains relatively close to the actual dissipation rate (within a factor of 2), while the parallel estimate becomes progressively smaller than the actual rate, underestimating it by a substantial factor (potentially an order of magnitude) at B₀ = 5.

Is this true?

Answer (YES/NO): NO